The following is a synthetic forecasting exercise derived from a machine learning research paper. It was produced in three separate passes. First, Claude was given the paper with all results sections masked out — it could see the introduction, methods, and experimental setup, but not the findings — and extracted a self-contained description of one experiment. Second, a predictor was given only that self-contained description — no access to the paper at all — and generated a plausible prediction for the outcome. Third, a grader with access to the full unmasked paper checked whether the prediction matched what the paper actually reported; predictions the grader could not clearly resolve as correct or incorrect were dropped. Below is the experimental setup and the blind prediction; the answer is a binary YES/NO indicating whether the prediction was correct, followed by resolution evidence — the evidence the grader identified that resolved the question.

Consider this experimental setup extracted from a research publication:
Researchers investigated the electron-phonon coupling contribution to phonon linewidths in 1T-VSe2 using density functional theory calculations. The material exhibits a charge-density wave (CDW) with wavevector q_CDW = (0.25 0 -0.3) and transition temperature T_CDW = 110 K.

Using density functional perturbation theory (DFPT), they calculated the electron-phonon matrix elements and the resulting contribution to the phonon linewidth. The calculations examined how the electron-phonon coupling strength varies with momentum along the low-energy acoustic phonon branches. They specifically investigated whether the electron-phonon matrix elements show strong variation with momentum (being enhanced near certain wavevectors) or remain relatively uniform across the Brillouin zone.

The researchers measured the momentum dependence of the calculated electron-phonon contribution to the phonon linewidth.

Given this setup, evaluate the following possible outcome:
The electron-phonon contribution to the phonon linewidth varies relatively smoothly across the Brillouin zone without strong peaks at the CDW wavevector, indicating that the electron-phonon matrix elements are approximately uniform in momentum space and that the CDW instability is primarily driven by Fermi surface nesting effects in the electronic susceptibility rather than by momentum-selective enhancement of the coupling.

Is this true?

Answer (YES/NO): NO